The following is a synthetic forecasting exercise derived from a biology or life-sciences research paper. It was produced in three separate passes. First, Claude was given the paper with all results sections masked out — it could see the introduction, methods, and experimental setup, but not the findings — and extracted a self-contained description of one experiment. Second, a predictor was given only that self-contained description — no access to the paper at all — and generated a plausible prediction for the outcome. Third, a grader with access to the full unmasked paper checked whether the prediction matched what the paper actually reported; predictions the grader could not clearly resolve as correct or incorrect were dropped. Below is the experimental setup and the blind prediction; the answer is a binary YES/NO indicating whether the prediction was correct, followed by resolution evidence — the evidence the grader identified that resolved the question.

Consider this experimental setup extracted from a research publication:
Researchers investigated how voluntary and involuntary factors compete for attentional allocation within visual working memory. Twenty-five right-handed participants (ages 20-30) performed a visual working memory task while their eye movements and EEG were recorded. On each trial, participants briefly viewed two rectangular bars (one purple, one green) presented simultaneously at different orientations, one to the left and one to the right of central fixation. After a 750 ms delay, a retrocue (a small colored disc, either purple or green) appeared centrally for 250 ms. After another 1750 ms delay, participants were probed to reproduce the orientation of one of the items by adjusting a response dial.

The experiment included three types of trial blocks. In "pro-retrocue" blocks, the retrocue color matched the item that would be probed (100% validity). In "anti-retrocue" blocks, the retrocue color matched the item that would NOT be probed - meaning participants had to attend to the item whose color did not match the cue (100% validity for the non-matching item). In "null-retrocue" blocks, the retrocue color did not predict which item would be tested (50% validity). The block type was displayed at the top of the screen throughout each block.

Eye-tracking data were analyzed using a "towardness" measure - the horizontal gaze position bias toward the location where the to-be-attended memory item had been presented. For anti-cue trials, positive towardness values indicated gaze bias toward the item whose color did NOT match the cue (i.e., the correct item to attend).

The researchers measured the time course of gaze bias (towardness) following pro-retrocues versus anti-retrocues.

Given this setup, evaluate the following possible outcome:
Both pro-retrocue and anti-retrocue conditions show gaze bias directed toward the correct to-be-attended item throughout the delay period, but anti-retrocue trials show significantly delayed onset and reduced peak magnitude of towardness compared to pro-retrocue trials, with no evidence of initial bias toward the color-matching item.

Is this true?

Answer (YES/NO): NO